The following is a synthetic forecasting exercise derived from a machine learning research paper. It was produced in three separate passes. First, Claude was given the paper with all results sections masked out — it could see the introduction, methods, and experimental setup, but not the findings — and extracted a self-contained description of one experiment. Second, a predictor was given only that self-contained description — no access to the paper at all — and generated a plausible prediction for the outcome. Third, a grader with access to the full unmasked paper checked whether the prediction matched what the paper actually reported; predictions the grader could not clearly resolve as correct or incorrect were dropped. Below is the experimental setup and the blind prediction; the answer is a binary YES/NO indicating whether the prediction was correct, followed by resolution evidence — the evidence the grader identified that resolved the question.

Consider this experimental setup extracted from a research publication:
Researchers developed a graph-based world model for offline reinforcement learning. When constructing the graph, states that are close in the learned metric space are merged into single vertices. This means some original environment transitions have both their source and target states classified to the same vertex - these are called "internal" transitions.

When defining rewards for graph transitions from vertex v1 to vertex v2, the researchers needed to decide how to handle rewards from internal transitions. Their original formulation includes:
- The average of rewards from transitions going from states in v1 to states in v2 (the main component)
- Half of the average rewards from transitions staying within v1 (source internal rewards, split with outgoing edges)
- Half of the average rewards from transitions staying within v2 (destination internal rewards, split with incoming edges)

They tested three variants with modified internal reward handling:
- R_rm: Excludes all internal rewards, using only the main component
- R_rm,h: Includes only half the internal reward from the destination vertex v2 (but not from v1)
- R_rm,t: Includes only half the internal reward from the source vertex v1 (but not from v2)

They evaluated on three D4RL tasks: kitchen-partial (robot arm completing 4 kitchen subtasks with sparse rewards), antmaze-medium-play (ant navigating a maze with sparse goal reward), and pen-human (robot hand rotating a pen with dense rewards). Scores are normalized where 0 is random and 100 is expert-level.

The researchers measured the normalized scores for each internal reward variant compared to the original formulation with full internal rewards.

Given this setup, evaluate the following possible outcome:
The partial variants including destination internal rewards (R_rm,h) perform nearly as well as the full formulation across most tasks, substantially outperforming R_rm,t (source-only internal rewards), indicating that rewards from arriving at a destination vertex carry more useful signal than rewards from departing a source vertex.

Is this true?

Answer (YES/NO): NO